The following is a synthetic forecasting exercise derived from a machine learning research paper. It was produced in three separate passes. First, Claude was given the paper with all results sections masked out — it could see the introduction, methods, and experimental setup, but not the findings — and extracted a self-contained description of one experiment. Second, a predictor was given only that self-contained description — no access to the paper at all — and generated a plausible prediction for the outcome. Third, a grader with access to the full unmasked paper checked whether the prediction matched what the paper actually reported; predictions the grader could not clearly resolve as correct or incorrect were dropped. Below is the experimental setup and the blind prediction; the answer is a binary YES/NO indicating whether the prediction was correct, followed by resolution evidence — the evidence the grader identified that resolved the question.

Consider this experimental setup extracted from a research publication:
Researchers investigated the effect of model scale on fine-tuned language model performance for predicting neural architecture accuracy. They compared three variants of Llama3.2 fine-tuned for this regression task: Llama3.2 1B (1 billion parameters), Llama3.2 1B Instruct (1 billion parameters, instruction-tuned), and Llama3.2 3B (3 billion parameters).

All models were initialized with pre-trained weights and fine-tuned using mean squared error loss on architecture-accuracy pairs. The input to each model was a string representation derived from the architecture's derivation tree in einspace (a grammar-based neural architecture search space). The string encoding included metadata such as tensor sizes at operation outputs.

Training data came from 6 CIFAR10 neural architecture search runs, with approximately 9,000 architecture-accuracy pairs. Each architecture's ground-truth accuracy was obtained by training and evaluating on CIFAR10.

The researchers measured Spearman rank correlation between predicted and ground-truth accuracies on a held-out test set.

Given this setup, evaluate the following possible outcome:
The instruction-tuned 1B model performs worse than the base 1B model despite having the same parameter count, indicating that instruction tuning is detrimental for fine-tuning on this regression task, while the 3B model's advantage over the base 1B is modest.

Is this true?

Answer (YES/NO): NO